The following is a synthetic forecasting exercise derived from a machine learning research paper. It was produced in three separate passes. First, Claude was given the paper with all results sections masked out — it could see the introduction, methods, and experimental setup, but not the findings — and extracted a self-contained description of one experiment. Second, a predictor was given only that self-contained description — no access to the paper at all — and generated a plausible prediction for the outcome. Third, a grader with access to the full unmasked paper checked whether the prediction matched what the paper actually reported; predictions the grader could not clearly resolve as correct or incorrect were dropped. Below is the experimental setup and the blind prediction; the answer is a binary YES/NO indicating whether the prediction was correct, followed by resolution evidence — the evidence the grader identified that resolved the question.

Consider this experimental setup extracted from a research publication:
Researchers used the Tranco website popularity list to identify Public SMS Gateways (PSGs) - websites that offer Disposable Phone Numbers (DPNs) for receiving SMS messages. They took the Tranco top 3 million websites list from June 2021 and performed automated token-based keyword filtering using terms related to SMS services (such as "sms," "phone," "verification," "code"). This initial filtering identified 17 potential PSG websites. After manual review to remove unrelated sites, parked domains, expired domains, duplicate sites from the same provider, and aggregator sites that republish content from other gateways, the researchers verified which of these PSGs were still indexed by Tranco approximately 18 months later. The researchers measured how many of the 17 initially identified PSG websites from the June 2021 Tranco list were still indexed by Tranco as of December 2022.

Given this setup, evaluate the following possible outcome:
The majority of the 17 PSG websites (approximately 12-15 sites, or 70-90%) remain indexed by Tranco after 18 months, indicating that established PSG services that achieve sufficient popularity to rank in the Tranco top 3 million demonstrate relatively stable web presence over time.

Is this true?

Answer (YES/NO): YES